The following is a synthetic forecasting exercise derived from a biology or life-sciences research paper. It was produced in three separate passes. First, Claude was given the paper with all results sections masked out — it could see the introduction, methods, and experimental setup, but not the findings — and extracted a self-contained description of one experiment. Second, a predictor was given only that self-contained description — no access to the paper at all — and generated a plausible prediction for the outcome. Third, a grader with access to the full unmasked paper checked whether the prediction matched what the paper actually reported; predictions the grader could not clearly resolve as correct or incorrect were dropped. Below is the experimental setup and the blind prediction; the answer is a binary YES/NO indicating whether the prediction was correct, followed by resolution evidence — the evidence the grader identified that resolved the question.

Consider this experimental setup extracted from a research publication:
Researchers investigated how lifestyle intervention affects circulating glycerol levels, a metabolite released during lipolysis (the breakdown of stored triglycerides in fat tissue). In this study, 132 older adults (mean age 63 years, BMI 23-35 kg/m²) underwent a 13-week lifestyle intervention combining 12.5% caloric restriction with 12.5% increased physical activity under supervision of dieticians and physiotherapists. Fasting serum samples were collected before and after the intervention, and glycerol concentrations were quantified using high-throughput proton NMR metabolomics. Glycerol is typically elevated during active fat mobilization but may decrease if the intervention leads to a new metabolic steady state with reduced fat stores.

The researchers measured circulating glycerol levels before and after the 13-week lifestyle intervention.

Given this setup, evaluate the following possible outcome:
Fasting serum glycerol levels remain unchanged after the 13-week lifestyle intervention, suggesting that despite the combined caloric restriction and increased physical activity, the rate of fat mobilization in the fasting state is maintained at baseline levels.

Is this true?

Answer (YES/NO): NO